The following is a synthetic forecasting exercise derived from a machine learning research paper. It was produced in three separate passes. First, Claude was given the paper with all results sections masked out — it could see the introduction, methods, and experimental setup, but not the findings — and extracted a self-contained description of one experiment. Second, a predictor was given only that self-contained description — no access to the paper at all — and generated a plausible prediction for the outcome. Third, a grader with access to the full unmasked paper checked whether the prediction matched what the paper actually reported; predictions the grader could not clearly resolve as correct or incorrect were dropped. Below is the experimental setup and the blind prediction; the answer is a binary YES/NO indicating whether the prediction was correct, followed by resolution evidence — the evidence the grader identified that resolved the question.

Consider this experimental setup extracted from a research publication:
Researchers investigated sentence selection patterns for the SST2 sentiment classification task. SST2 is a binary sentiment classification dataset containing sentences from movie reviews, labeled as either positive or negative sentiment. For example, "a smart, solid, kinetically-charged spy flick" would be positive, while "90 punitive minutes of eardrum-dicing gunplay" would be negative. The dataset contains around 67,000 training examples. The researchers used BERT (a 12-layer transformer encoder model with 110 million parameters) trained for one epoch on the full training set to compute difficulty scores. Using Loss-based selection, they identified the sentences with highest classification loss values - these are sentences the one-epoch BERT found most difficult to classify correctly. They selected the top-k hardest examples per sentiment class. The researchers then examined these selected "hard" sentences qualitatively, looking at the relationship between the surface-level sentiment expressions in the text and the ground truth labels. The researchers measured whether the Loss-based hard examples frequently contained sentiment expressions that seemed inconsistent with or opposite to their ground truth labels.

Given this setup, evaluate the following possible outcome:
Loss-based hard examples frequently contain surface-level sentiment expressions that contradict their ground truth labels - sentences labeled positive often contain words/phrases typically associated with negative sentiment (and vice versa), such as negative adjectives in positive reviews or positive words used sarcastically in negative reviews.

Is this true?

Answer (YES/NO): YES